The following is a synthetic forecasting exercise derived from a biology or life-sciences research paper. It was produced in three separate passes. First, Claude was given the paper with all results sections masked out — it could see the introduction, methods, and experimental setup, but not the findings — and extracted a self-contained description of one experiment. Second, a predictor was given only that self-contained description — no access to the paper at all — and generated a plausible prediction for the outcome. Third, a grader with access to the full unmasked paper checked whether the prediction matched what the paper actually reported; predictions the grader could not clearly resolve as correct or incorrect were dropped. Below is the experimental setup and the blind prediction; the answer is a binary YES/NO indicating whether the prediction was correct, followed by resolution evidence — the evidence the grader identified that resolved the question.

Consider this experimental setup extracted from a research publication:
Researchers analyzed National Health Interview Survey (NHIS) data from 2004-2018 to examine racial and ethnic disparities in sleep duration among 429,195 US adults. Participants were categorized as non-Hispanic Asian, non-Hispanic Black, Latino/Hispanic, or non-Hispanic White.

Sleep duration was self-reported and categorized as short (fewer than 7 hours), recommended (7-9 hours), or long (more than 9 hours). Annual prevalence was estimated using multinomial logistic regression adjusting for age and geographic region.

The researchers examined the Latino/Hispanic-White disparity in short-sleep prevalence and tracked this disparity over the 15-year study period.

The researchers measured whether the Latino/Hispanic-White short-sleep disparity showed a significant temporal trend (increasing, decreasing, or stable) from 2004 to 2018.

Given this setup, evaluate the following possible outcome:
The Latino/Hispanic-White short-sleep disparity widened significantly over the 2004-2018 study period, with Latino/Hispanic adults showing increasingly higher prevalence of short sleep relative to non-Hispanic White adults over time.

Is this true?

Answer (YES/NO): YES